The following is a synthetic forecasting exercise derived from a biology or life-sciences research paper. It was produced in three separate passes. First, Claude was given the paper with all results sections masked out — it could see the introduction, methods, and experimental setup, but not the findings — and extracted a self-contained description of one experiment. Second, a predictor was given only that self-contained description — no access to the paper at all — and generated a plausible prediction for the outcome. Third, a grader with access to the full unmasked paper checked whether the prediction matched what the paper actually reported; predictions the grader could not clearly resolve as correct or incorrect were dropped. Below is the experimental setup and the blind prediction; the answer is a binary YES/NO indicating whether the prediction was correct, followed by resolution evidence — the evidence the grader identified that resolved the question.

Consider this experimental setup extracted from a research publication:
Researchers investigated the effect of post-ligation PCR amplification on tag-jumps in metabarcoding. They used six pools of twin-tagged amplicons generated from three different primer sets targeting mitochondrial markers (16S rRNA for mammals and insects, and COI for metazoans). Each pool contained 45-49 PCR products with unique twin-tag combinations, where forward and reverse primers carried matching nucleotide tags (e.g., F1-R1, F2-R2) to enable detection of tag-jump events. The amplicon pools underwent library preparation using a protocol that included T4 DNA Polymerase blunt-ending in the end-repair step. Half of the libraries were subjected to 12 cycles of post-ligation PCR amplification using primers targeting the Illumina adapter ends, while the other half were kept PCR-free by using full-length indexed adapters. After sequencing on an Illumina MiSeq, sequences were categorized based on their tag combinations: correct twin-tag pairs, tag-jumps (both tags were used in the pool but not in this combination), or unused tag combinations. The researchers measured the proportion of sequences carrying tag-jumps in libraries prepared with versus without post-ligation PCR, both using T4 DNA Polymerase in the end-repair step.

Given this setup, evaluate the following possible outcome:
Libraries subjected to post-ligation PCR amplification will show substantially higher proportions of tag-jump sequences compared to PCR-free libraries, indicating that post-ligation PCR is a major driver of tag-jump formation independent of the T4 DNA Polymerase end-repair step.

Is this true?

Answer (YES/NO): YES